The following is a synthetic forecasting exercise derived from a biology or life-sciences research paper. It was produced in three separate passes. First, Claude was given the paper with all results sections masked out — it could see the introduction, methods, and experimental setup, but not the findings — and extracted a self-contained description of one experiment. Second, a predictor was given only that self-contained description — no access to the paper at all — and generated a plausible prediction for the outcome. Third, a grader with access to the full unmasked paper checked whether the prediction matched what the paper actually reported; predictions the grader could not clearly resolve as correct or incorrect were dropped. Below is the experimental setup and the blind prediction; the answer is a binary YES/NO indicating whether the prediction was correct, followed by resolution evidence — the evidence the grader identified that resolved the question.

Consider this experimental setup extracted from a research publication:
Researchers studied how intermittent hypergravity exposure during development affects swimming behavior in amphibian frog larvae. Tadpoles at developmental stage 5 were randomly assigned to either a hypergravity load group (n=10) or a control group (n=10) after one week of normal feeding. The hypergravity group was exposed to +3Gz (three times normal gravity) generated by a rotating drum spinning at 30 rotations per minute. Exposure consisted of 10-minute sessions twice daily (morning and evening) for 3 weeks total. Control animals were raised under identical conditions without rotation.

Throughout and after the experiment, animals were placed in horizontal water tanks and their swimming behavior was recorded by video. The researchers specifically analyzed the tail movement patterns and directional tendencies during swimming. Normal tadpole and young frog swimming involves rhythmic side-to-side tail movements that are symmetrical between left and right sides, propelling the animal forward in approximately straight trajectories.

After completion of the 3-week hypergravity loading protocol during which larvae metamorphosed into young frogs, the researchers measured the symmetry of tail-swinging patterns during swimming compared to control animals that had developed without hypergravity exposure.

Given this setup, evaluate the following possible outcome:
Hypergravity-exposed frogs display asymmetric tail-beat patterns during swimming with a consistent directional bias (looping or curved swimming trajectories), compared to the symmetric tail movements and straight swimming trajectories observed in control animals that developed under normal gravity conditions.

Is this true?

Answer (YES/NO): YES